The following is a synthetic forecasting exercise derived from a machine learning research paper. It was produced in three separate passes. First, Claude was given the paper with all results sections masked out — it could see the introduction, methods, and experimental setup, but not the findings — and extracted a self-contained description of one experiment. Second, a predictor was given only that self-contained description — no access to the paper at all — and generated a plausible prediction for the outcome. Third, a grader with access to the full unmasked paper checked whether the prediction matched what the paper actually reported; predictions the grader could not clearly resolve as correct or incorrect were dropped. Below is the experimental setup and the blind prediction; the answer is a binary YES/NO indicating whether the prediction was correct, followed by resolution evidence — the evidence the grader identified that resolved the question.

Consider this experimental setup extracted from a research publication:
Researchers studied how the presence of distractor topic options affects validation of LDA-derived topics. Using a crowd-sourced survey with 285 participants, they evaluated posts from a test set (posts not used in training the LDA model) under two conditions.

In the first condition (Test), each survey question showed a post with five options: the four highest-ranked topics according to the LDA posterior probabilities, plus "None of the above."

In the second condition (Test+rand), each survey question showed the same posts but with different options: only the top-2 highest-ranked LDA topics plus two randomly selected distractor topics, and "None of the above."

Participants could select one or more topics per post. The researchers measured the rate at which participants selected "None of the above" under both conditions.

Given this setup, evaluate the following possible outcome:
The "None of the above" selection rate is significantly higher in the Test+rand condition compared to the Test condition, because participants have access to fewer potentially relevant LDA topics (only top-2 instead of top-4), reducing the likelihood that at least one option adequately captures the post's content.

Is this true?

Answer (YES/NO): YES